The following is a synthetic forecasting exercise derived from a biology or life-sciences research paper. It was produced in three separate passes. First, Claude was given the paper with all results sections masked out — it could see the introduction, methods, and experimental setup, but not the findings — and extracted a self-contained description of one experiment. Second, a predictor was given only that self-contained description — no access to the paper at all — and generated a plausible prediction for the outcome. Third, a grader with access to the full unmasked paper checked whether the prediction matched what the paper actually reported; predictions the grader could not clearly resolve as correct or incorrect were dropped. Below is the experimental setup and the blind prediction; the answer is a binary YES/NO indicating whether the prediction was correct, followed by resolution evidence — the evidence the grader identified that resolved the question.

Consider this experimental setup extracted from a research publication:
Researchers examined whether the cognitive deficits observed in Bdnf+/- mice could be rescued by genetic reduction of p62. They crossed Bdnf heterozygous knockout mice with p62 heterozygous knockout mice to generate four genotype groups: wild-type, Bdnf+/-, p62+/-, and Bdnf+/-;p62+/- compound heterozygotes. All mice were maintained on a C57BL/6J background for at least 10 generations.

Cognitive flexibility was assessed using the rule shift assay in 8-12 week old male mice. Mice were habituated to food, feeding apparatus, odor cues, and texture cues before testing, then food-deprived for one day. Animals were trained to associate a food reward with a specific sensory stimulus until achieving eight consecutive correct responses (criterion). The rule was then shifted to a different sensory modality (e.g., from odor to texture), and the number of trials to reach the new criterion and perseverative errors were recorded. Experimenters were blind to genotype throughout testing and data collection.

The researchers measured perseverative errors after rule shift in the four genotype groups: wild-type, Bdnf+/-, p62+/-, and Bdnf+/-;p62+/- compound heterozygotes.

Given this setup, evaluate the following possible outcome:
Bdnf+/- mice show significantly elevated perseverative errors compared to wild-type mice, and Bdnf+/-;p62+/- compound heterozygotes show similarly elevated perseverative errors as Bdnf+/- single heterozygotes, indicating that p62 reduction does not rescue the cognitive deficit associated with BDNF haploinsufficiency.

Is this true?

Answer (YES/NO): NO